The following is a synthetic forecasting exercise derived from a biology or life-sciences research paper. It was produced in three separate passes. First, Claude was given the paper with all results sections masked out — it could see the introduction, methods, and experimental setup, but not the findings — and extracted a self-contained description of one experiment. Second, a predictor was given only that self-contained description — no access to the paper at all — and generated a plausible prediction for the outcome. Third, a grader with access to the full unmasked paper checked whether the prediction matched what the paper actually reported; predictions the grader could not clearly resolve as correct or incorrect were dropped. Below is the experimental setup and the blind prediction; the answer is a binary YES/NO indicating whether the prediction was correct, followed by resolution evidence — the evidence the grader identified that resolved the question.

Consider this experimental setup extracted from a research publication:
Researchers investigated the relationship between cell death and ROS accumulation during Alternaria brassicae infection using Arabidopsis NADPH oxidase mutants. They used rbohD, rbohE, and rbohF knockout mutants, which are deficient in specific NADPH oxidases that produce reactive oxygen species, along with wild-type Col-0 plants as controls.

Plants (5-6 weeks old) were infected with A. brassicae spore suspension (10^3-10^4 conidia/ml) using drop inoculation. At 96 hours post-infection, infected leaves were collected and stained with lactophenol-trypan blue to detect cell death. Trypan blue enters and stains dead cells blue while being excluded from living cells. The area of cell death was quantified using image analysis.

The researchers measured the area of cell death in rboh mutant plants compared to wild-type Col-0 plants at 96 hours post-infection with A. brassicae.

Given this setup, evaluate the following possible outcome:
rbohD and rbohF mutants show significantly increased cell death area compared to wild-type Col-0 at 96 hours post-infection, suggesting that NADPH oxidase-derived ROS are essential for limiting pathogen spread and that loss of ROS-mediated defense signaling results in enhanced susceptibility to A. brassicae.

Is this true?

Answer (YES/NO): NO